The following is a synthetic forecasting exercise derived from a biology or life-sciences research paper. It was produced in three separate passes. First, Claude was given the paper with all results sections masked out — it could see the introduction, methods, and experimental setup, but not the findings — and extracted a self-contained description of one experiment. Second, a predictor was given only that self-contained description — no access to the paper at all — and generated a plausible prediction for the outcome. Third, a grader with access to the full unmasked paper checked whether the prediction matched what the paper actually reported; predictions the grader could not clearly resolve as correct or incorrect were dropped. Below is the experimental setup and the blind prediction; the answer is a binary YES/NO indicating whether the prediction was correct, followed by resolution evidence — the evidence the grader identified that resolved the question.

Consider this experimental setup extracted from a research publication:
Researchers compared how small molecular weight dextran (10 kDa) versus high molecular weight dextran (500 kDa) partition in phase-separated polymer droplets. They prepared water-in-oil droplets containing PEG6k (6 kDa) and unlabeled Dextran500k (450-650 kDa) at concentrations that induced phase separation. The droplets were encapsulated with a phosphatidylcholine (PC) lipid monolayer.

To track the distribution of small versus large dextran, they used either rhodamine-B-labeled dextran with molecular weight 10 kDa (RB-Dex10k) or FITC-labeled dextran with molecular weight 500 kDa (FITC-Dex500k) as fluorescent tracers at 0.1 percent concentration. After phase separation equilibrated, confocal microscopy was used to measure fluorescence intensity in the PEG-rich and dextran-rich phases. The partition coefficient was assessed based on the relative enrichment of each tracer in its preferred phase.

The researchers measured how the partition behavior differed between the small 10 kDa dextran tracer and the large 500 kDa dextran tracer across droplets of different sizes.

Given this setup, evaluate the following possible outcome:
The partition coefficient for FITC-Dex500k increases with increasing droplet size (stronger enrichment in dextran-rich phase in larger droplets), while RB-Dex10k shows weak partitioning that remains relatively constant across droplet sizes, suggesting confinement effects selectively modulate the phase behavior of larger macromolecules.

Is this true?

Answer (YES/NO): NO